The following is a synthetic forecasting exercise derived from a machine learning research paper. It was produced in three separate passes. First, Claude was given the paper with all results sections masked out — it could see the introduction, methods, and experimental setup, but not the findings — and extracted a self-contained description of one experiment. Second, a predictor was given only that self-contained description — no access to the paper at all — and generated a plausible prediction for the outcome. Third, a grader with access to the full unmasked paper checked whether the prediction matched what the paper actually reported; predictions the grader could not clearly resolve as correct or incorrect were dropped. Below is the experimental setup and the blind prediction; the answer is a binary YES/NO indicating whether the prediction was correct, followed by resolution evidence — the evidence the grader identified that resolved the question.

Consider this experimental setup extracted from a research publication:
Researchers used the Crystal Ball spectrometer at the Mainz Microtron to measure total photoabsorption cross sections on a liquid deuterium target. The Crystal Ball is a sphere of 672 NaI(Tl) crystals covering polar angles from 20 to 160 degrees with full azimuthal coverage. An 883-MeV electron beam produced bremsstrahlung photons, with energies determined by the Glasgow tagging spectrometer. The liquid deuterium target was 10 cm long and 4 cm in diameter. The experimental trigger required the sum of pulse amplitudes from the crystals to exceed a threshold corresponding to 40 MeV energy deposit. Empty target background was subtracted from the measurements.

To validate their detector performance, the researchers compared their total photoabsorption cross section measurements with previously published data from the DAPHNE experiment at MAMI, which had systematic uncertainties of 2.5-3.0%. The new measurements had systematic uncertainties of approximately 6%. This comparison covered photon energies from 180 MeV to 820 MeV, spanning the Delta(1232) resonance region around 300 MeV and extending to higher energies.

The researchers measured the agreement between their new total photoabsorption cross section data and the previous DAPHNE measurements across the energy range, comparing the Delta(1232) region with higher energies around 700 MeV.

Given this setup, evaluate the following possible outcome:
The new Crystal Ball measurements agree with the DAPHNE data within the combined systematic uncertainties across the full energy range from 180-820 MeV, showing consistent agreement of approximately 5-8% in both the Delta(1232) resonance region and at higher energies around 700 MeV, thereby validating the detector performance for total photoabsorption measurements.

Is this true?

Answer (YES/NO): NO